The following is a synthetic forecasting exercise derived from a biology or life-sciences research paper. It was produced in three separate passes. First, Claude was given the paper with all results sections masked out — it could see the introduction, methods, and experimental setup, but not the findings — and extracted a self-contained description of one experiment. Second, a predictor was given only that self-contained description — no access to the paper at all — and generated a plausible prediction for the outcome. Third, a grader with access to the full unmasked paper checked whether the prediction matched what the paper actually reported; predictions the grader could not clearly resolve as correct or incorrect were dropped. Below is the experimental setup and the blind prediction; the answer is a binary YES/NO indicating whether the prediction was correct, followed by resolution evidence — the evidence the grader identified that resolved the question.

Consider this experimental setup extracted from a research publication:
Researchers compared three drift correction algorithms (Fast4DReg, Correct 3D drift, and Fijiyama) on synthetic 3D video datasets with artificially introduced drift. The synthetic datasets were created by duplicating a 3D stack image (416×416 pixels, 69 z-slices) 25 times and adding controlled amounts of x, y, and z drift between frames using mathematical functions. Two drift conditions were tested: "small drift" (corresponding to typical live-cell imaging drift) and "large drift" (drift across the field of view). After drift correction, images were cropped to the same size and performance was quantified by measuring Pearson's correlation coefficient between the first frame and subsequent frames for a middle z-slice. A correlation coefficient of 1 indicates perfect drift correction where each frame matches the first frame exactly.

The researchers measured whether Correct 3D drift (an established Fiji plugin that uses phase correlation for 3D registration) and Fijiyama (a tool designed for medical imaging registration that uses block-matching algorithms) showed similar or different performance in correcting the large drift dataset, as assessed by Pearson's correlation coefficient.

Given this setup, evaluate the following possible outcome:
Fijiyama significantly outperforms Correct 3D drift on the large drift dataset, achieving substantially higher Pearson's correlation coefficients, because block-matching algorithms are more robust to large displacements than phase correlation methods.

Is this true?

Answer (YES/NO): NO